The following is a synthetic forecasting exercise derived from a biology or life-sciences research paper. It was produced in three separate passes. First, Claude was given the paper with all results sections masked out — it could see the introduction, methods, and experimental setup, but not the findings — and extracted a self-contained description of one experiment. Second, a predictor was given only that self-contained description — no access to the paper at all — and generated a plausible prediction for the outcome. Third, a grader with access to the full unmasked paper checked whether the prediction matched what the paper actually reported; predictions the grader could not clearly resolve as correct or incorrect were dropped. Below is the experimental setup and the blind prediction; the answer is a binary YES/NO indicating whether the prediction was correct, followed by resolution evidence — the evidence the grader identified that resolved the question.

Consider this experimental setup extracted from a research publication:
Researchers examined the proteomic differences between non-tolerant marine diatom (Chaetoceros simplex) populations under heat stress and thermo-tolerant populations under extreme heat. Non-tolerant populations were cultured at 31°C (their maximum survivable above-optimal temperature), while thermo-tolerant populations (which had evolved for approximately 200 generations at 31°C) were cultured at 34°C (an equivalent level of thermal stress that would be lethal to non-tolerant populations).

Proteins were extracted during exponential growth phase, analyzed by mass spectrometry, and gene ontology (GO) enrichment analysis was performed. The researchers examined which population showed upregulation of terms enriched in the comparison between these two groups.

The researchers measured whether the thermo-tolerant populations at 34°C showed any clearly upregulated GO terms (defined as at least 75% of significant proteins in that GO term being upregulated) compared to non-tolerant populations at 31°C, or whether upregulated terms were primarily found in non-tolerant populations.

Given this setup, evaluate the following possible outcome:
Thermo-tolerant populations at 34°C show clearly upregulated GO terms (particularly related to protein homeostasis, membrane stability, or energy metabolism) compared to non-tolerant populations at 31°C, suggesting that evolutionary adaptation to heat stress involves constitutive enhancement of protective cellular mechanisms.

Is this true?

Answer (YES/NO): NO